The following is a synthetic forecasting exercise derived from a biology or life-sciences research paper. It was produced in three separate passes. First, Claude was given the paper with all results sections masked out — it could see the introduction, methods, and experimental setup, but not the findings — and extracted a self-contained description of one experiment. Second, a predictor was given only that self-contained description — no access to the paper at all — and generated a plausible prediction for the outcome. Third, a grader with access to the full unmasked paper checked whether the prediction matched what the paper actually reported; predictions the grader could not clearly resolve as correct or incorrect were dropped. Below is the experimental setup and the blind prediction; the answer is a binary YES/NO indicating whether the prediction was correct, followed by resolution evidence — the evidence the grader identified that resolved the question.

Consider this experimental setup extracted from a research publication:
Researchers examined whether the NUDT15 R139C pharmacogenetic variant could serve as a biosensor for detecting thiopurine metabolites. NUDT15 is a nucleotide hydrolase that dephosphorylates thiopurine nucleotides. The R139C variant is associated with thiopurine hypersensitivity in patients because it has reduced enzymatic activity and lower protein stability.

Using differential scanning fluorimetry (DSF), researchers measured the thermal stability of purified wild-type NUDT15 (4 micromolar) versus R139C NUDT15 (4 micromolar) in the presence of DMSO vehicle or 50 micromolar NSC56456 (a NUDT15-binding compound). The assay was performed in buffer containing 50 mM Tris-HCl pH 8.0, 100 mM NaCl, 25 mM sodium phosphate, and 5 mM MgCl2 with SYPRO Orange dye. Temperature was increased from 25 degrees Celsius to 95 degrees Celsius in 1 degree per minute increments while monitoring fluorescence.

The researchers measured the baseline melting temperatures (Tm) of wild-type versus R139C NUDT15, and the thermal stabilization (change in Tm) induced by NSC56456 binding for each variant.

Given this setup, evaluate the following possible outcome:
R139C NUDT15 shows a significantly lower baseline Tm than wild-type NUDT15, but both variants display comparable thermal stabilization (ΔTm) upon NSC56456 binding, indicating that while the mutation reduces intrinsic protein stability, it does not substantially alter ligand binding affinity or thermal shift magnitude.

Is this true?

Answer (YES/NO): YES